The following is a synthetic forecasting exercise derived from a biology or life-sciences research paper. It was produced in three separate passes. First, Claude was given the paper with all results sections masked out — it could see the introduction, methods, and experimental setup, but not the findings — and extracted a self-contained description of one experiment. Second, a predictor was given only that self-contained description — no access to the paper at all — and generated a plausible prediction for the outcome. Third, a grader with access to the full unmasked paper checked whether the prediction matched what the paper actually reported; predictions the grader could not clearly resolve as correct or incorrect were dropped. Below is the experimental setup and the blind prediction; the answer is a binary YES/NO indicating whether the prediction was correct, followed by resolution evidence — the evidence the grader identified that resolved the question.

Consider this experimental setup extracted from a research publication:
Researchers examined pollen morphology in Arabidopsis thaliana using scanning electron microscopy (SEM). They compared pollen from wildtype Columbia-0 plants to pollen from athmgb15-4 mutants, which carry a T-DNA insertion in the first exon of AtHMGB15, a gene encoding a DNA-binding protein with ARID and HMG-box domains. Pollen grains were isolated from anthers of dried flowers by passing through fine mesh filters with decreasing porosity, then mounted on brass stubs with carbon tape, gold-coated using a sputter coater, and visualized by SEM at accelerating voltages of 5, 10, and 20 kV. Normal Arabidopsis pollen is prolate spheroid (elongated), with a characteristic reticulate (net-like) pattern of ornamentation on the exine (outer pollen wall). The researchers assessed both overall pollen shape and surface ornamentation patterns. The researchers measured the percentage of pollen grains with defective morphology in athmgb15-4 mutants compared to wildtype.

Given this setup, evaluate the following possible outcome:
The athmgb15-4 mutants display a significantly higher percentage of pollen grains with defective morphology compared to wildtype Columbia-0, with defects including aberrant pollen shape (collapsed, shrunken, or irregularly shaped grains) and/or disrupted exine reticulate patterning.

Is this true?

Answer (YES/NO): YES